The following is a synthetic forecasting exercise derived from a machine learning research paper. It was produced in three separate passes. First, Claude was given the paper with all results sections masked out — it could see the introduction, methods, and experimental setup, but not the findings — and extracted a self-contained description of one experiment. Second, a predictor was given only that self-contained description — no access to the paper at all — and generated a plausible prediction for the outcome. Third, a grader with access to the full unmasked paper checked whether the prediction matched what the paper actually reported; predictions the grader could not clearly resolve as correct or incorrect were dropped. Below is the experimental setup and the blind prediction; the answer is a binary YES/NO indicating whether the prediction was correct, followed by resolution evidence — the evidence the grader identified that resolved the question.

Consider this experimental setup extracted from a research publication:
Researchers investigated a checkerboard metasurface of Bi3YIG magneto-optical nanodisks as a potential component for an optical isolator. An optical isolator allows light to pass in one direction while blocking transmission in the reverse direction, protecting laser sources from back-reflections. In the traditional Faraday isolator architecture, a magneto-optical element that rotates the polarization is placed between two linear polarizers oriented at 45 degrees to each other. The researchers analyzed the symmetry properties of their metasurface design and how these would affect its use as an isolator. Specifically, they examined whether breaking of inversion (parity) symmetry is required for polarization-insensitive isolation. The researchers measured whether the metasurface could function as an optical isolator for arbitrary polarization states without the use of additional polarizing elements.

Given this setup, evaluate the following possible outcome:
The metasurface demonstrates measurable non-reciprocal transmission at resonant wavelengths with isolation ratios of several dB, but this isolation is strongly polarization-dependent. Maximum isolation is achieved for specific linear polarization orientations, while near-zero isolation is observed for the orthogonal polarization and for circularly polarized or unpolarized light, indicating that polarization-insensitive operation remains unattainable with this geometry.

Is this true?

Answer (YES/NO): NO